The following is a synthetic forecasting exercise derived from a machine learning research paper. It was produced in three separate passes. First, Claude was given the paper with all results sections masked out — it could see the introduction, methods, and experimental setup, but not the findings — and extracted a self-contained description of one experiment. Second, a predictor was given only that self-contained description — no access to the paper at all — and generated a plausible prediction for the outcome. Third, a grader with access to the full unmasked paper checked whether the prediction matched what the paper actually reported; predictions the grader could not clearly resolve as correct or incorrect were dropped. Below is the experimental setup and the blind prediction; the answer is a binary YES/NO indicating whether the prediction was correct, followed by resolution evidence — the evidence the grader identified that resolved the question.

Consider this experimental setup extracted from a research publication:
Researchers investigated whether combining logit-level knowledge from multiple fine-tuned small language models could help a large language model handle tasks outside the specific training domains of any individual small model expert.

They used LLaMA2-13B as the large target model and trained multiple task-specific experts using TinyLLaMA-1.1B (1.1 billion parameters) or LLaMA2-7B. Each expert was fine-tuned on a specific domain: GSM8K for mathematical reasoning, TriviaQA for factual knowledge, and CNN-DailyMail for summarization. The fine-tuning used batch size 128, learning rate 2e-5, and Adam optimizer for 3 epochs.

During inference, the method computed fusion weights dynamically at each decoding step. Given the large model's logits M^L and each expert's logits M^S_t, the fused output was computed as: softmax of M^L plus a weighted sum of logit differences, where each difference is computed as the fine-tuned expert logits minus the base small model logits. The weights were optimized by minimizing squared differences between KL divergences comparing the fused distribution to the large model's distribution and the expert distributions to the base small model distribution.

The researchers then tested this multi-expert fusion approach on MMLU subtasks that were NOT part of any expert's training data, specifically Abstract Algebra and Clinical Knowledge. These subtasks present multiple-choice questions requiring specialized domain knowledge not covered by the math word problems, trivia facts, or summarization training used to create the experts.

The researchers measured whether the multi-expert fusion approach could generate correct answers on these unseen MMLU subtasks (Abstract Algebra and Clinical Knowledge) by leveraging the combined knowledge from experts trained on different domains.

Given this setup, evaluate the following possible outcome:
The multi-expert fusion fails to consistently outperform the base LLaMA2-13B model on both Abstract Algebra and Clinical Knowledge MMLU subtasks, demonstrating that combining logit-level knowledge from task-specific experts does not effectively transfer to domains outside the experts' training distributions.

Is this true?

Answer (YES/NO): NO